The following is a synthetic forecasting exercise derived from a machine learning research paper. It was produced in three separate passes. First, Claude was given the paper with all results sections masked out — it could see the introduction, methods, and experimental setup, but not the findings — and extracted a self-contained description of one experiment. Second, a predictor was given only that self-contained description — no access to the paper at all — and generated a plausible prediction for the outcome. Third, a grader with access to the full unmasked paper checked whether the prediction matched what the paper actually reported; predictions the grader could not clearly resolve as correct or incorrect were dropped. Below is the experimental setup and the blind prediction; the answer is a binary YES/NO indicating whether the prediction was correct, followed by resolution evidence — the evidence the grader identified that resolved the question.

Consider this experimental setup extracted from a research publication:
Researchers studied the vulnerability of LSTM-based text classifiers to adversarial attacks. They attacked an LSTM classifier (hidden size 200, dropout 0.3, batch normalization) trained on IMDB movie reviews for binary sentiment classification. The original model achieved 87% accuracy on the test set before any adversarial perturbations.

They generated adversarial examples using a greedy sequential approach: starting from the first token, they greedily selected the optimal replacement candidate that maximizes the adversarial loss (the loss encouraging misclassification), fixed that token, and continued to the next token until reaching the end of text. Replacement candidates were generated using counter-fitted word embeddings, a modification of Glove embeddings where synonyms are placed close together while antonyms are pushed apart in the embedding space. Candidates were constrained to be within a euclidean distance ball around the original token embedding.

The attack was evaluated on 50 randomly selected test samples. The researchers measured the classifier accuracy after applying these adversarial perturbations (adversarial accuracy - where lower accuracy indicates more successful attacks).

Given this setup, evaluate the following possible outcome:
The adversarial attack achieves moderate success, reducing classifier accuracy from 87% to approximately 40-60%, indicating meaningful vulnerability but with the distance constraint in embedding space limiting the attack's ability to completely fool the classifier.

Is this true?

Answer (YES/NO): NO